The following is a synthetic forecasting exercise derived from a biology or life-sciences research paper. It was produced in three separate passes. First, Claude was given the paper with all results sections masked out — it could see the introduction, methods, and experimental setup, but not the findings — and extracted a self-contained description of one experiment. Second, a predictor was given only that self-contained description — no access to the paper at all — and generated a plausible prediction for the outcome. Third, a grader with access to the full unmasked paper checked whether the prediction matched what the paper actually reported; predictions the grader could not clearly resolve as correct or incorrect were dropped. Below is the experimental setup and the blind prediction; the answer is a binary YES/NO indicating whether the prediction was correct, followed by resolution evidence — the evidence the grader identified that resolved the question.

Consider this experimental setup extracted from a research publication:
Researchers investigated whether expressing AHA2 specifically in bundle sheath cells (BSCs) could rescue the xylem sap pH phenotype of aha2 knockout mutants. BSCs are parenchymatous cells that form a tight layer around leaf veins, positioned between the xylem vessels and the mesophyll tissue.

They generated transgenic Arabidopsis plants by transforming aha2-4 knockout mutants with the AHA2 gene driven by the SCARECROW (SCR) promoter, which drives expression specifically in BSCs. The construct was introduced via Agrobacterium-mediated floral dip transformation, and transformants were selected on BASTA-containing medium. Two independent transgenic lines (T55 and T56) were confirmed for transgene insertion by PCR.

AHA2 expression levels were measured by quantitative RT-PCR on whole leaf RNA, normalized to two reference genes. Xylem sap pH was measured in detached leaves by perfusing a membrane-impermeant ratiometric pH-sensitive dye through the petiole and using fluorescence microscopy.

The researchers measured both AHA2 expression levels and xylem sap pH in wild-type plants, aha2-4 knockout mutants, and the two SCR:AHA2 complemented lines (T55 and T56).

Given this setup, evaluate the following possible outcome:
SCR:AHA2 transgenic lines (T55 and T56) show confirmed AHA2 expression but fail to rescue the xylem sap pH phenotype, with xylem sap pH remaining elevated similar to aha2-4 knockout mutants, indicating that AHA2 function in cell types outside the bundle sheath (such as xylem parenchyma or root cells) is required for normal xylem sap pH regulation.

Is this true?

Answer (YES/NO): NO